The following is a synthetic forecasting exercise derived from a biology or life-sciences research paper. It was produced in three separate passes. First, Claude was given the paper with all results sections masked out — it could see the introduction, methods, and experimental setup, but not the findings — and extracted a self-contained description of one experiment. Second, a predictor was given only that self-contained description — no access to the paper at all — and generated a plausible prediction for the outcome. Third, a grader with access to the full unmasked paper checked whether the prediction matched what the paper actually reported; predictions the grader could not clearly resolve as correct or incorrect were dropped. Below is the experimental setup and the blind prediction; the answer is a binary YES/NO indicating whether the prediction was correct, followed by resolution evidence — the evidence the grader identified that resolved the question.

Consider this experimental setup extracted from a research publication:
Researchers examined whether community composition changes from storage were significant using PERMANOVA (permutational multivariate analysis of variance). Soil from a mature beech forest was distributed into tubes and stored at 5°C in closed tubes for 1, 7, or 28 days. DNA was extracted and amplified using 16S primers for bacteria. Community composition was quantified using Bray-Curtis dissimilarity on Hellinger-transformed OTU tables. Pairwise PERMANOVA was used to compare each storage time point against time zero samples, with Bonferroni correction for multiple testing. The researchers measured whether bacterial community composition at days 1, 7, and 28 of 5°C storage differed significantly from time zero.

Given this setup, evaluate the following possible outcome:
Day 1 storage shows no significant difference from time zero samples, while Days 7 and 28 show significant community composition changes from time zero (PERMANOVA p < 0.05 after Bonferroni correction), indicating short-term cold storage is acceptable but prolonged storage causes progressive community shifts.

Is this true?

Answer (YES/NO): NO